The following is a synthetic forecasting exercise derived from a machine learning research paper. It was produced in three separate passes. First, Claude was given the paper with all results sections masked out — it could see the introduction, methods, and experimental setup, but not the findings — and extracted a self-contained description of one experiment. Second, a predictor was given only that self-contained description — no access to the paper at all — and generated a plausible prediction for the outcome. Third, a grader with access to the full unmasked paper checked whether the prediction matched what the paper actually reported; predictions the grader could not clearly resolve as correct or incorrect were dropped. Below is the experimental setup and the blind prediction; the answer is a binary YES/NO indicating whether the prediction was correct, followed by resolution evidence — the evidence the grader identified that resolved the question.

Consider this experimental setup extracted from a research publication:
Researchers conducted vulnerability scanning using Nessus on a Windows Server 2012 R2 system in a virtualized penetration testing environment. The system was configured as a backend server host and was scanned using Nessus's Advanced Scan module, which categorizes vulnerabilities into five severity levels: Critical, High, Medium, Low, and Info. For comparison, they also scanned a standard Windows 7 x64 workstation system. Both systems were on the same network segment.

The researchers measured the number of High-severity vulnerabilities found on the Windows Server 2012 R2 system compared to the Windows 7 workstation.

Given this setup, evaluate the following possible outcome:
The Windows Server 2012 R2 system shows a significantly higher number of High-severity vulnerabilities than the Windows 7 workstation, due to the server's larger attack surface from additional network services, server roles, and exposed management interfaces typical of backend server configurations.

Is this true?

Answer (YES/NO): NO